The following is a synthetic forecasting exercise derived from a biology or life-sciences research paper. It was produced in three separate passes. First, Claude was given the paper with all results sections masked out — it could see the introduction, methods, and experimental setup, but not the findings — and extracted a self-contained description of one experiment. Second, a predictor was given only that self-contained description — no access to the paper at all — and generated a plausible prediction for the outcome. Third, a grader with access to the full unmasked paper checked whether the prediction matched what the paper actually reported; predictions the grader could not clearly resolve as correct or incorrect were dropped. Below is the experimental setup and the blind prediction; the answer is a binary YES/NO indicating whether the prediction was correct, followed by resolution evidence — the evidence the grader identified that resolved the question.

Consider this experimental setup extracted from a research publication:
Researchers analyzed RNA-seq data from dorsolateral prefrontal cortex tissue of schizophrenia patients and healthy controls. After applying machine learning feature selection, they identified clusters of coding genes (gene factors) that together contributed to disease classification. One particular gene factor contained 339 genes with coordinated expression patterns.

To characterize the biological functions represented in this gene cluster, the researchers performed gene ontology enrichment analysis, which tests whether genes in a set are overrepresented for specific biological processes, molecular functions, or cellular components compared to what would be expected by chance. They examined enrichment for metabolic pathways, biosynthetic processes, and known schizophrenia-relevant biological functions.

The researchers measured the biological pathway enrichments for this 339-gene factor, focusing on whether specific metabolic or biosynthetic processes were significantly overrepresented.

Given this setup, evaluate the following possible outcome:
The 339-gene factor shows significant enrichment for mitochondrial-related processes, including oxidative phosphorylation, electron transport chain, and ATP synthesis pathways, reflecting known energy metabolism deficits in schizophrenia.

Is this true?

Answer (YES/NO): NO